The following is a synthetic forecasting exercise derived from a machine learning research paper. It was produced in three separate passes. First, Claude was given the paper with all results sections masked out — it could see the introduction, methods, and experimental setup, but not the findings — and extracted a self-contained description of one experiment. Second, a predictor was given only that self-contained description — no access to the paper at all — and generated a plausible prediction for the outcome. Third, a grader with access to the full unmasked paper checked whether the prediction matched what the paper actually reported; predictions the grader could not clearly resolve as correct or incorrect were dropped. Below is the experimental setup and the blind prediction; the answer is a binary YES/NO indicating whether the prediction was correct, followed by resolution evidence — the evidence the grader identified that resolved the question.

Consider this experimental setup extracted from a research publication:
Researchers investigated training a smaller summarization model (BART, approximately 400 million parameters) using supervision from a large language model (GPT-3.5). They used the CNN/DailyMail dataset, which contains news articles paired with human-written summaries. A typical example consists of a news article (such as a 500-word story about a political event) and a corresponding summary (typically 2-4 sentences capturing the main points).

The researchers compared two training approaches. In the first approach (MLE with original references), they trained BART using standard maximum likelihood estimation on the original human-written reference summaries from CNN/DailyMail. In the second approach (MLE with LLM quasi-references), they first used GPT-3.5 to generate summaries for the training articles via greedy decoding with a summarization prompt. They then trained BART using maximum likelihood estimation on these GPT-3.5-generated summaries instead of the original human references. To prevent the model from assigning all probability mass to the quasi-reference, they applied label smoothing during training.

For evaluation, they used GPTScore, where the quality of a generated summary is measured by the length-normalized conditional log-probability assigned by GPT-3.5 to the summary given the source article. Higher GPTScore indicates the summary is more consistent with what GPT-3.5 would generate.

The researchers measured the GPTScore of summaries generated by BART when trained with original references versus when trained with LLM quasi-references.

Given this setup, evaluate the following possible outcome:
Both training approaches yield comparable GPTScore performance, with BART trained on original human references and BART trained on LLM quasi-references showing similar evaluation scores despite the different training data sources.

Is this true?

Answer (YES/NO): NO